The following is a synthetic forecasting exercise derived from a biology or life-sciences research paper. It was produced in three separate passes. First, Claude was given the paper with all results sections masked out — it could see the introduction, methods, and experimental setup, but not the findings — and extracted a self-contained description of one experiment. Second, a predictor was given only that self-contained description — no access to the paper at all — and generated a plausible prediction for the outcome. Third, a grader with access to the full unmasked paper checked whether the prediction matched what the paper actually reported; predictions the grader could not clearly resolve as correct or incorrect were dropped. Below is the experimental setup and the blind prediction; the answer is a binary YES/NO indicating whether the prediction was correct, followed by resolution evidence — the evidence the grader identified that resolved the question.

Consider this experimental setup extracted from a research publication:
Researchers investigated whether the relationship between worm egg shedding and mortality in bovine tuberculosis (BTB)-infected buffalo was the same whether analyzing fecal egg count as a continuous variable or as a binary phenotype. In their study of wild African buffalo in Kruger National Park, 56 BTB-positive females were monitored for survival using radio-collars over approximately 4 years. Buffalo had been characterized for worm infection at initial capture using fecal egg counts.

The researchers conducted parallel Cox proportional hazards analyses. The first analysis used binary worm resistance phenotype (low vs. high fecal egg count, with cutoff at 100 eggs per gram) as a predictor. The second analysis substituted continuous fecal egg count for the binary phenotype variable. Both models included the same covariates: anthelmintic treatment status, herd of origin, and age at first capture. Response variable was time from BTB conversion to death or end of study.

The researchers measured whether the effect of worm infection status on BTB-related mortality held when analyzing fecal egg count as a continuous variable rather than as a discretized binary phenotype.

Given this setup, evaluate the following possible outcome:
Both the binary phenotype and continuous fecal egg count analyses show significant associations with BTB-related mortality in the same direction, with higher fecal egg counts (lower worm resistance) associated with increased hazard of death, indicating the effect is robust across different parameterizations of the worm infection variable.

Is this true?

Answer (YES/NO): NO